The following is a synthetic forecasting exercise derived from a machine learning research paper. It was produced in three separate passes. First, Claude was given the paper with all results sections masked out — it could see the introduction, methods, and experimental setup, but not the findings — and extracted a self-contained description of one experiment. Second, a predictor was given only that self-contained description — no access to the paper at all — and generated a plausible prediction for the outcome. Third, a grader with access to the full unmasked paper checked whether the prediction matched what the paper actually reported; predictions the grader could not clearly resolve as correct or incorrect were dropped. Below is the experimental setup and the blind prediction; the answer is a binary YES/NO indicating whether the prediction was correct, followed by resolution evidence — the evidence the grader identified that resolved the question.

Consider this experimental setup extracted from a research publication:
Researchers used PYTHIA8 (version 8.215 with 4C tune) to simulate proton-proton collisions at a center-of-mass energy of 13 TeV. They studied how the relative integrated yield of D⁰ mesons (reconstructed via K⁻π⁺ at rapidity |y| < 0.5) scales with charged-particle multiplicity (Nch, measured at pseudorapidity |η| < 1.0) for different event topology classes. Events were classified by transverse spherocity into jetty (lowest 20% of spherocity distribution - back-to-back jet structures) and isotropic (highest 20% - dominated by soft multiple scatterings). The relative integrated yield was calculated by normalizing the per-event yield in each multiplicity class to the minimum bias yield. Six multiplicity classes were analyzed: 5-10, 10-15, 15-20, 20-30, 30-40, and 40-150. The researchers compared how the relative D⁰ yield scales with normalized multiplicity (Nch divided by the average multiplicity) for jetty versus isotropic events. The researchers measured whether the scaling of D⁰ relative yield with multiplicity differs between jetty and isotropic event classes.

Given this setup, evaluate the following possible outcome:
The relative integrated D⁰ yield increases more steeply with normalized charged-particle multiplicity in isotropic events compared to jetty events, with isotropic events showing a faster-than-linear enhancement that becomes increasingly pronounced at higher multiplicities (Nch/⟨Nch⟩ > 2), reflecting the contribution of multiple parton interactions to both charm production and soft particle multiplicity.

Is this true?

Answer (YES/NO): NO